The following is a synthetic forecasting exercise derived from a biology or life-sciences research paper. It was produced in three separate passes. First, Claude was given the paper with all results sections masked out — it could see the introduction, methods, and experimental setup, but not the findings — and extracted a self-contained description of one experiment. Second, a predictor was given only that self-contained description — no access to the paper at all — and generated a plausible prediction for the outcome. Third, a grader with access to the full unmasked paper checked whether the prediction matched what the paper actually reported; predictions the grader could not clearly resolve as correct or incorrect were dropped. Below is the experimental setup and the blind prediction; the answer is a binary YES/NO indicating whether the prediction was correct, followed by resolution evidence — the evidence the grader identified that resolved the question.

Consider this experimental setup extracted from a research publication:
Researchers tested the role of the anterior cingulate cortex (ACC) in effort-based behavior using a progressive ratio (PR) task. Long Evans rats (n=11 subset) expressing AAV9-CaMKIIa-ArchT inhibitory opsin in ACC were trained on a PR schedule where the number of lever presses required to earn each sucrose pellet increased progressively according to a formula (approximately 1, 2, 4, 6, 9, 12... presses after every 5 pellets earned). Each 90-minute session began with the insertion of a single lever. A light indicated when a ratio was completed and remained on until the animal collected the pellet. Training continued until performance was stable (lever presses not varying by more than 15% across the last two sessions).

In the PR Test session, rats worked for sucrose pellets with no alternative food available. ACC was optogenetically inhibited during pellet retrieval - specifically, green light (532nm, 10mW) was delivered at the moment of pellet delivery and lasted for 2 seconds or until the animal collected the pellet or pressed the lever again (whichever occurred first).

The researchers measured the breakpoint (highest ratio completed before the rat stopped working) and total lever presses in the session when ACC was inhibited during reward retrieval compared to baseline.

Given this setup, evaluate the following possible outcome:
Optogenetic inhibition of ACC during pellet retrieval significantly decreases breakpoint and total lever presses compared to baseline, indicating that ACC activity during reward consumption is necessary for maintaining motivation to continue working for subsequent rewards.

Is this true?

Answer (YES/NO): NO